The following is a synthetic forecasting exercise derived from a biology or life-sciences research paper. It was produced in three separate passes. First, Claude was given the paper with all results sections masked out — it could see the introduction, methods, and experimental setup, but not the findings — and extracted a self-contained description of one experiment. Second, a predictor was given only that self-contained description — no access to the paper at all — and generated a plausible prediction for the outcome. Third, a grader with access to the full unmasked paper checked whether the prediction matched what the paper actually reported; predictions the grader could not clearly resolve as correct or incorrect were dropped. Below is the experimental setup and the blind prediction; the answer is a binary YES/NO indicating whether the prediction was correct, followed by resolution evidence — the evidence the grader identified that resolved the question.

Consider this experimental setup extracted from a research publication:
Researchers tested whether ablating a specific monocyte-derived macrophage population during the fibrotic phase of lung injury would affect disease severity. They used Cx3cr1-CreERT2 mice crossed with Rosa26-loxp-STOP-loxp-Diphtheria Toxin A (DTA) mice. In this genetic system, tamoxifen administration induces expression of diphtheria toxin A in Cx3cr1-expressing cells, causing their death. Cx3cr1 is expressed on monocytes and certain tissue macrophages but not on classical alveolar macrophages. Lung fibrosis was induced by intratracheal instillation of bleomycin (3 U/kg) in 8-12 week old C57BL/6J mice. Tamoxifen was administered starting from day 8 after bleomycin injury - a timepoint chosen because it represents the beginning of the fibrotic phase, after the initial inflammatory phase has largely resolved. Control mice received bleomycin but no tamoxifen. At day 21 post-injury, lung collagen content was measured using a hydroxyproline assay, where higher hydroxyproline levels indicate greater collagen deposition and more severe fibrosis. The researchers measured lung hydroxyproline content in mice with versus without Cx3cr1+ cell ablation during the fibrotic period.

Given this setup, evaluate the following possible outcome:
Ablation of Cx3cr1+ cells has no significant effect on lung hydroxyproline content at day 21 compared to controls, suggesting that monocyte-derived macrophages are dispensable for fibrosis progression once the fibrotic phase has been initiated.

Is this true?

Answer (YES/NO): NO